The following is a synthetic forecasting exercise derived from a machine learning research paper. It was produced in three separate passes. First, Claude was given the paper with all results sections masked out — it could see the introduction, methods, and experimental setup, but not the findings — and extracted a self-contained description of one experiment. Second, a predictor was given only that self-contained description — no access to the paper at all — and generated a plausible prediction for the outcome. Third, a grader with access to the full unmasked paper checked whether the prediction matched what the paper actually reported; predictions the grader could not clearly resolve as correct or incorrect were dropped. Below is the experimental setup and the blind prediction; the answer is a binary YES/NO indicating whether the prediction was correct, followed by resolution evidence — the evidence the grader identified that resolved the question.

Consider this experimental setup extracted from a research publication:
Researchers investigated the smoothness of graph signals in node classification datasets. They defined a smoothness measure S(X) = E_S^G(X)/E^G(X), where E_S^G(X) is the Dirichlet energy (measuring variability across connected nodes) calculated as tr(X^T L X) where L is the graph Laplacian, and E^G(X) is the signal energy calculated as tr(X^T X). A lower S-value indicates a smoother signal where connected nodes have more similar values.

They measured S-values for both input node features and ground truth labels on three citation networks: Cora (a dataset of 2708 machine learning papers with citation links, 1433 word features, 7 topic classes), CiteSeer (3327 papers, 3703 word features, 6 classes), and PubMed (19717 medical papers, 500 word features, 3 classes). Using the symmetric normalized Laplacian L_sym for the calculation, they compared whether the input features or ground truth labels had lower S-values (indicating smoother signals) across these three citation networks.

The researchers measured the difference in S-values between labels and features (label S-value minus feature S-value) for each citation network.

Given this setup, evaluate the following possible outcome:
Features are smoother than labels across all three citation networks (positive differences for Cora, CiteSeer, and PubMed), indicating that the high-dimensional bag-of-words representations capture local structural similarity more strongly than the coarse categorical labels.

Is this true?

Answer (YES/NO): NO